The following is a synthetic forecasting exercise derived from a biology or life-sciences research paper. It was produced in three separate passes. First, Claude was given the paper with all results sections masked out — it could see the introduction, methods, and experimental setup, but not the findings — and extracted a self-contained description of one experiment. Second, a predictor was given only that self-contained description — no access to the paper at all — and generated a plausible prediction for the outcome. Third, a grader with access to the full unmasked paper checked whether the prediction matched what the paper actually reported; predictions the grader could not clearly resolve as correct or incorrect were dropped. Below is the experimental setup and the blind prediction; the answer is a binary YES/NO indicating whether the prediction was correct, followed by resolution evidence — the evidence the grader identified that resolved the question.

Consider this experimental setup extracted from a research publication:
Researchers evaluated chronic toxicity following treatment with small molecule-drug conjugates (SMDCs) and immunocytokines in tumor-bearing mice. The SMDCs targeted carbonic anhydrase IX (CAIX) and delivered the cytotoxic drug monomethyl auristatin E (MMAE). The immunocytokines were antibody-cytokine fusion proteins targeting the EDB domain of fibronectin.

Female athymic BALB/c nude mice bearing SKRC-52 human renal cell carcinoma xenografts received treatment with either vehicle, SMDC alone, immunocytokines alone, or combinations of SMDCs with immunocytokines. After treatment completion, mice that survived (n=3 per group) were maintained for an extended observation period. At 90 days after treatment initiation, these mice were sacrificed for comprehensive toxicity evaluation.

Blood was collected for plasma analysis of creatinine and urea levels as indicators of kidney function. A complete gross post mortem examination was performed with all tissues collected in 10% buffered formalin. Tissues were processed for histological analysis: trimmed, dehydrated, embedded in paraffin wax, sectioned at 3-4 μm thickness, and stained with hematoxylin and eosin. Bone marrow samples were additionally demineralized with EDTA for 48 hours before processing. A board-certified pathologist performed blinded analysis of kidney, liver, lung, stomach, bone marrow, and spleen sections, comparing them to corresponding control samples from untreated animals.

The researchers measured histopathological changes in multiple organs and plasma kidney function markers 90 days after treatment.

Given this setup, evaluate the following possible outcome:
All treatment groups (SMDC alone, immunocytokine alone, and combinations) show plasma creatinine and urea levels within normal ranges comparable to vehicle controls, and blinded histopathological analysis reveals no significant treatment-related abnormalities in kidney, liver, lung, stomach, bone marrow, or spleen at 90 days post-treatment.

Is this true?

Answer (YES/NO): NO